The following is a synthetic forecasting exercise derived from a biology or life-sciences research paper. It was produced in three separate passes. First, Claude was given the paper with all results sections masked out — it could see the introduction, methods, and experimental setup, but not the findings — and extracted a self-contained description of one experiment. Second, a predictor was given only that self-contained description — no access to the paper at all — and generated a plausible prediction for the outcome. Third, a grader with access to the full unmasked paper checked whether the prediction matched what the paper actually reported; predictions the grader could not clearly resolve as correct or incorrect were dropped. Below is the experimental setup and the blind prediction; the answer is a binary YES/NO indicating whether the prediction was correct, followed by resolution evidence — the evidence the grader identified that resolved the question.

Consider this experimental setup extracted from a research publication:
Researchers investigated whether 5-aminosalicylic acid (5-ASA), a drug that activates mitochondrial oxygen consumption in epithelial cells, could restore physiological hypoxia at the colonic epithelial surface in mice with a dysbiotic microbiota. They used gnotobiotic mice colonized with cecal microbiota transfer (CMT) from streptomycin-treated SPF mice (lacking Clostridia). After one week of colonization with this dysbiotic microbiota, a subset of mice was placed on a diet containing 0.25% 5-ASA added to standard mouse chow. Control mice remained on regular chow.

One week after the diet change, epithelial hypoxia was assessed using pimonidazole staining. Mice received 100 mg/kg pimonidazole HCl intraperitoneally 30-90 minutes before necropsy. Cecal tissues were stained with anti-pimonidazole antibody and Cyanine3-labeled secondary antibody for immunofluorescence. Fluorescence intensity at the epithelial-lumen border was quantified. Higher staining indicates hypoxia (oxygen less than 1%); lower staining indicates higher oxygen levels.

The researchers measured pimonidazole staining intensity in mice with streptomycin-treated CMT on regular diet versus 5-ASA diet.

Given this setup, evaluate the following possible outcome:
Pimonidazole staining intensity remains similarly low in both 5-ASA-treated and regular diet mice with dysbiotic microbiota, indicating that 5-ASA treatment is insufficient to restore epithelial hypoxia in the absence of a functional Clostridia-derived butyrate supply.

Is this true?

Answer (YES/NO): NO